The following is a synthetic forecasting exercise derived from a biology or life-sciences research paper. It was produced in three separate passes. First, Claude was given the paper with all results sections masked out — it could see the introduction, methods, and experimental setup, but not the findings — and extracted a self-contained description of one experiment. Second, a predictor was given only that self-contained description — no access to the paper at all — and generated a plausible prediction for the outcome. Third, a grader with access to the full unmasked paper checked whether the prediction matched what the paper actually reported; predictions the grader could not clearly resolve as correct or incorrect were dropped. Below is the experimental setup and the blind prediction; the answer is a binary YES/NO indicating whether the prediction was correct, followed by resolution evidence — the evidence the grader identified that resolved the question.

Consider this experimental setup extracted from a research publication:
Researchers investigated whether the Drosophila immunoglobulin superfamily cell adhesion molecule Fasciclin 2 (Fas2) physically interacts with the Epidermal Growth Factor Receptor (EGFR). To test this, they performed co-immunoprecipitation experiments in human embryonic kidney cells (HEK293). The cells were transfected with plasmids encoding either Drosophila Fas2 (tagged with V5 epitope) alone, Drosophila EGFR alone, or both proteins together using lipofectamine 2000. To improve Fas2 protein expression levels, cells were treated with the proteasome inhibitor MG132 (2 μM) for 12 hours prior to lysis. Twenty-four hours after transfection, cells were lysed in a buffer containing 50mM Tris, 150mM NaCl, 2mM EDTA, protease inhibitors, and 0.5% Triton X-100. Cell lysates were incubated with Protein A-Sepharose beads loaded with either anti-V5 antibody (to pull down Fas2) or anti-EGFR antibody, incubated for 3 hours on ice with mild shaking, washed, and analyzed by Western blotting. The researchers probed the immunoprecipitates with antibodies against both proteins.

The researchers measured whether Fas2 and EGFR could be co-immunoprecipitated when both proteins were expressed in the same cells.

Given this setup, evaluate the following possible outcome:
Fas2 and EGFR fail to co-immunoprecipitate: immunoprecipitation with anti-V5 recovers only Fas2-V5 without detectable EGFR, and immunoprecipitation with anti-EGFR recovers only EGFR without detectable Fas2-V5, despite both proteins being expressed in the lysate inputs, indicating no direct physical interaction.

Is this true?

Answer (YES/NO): NO